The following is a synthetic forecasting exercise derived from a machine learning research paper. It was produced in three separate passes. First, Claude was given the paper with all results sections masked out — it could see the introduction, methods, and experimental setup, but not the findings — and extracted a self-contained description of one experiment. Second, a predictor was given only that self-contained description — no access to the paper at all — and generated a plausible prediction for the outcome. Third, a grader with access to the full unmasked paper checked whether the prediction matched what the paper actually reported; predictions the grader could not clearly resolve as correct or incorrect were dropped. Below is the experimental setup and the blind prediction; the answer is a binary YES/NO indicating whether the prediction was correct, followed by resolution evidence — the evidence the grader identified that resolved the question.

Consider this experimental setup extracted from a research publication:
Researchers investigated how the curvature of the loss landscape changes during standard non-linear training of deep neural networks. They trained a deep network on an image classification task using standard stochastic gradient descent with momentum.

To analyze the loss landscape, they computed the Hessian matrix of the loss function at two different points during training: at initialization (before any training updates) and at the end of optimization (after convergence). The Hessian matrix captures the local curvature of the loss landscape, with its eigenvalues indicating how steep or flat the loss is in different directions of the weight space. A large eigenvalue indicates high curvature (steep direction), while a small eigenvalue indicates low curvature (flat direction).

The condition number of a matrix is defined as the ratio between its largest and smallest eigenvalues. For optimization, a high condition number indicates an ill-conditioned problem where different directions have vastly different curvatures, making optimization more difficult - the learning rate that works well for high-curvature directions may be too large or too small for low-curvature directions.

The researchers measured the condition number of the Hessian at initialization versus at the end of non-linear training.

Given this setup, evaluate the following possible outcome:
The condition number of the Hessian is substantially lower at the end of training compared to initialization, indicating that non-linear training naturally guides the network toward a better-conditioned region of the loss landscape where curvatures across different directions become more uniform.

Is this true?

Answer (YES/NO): YES